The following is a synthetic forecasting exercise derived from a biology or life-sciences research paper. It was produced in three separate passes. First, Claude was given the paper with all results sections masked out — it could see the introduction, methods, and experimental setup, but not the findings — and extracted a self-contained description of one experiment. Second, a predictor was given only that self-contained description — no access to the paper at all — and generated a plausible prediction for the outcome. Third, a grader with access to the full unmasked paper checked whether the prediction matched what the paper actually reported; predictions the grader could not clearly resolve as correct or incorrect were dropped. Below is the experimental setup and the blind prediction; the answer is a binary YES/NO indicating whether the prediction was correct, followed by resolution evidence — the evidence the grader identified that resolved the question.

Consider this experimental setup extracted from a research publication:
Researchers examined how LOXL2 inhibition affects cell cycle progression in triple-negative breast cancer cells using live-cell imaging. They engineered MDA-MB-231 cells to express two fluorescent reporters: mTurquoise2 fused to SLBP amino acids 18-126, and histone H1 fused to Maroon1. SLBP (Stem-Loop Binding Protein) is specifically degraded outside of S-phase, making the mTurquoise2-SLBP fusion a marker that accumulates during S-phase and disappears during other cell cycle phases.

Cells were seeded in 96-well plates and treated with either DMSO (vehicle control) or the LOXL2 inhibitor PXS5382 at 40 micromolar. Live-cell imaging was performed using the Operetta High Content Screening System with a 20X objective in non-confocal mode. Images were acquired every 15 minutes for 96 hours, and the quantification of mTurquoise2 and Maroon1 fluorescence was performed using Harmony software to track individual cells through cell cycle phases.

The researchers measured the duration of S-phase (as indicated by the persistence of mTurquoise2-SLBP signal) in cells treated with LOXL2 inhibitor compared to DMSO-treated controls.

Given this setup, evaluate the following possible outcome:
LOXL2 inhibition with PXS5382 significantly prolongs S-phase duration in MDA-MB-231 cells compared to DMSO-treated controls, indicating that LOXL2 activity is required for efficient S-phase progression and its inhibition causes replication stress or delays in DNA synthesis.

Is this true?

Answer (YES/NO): NO